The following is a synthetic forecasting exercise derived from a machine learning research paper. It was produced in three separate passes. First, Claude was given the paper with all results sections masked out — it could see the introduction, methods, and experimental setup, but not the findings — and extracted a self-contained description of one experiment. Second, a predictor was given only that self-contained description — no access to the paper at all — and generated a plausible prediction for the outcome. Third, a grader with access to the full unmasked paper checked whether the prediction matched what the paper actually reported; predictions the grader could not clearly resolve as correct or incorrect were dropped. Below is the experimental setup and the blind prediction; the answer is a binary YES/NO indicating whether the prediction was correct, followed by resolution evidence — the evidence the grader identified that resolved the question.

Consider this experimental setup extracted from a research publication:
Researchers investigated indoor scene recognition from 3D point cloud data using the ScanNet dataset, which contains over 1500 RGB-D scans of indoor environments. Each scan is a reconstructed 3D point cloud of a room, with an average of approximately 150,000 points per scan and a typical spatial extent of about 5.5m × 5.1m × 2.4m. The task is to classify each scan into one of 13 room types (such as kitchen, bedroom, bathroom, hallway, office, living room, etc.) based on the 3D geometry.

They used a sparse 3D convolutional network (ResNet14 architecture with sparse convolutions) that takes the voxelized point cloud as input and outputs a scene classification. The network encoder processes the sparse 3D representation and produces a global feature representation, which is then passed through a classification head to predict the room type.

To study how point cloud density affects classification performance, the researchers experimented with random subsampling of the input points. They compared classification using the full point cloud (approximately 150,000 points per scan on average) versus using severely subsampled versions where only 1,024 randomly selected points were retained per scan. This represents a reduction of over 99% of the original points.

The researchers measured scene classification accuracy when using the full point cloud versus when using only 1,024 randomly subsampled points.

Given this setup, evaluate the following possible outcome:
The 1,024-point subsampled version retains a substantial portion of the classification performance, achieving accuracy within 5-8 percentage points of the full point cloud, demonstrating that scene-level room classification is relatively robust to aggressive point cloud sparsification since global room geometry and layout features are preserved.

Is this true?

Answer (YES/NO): NO